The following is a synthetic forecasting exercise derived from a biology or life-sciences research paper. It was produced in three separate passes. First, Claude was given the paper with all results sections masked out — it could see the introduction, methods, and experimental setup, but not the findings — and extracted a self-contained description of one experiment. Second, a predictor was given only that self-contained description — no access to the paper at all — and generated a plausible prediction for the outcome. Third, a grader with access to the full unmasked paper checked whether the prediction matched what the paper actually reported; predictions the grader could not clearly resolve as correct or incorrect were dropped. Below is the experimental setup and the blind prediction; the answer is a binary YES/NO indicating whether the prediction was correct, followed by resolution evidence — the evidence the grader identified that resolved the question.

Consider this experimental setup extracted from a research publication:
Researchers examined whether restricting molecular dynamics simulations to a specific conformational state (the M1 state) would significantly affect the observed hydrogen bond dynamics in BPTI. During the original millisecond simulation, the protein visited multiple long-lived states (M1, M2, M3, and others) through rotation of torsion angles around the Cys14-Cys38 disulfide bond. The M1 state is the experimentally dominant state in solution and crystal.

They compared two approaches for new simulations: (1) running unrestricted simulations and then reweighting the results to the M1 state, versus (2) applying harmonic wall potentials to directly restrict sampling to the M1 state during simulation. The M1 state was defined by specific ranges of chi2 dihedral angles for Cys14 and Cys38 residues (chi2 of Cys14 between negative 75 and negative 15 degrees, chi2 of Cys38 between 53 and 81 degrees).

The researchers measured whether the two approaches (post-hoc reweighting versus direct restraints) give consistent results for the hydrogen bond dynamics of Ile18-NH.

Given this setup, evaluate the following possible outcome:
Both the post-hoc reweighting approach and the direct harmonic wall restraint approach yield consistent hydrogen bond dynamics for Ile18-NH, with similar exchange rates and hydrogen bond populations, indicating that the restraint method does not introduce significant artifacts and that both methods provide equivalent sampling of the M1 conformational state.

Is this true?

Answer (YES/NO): YES